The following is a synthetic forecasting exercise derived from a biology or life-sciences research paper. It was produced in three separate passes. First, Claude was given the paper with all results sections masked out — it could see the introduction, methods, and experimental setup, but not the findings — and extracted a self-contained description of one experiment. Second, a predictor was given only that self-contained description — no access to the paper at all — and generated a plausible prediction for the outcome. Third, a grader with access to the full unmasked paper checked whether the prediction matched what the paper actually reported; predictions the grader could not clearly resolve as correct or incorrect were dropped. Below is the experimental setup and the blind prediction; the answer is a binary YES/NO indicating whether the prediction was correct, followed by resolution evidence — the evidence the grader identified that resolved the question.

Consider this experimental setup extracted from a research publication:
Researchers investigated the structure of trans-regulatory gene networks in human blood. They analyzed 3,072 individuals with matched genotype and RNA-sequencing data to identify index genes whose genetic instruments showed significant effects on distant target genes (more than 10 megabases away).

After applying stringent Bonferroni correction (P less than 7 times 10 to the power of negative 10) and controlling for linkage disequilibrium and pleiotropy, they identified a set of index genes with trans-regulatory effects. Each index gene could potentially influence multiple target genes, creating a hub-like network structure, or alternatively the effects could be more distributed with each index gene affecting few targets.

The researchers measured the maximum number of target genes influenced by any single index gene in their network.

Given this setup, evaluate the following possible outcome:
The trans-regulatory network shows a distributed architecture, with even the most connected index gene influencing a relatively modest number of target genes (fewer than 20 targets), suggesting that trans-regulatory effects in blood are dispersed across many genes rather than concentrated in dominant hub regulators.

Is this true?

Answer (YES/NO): NO